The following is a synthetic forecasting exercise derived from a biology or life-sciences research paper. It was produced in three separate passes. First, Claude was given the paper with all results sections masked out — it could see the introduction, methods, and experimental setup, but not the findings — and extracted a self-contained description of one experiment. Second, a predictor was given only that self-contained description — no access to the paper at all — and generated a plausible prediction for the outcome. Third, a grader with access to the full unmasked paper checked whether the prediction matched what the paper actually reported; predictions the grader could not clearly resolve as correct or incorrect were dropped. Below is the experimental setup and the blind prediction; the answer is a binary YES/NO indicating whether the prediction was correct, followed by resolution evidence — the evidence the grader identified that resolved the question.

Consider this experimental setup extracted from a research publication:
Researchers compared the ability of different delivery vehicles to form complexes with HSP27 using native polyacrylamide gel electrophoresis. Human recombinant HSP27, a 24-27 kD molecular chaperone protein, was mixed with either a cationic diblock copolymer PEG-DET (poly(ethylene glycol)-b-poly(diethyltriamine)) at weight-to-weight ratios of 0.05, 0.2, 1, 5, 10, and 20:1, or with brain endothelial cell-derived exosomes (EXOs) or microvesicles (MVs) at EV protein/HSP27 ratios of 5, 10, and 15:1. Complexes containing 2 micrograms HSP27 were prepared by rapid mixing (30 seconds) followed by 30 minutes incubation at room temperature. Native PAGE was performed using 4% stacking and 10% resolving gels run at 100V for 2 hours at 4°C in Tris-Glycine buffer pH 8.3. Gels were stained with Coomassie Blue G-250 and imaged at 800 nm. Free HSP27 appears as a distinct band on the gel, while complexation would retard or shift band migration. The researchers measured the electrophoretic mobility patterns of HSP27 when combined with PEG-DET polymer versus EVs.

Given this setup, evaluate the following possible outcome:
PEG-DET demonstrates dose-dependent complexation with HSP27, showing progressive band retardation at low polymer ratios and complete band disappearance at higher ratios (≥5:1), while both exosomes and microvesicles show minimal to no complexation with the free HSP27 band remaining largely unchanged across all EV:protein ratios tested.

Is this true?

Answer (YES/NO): NO